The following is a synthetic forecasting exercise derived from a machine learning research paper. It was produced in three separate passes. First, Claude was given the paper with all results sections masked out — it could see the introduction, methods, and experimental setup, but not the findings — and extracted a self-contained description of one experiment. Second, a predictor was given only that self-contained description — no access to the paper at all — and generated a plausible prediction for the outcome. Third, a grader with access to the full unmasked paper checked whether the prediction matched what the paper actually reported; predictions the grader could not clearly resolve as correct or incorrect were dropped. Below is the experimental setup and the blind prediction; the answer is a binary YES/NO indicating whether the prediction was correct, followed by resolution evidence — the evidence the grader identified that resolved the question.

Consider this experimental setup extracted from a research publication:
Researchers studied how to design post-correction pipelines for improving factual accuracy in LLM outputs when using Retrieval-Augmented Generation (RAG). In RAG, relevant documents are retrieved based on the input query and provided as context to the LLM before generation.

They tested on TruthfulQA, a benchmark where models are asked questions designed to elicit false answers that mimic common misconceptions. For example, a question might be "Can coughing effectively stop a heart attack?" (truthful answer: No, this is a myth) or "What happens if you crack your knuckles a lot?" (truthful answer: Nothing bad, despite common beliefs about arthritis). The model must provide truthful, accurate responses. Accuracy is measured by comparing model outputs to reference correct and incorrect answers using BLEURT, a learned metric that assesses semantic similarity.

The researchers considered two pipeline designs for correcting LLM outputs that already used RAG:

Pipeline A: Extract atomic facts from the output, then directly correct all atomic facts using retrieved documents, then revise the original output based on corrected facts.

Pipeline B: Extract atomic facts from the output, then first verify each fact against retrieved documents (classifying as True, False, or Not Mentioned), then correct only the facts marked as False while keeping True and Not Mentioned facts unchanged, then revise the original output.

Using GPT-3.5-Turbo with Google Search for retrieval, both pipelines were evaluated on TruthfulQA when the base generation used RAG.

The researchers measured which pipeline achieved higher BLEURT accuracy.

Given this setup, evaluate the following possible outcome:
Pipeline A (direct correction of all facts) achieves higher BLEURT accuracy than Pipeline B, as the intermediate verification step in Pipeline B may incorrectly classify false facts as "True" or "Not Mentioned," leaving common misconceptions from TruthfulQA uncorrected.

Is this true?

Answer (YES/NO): YES